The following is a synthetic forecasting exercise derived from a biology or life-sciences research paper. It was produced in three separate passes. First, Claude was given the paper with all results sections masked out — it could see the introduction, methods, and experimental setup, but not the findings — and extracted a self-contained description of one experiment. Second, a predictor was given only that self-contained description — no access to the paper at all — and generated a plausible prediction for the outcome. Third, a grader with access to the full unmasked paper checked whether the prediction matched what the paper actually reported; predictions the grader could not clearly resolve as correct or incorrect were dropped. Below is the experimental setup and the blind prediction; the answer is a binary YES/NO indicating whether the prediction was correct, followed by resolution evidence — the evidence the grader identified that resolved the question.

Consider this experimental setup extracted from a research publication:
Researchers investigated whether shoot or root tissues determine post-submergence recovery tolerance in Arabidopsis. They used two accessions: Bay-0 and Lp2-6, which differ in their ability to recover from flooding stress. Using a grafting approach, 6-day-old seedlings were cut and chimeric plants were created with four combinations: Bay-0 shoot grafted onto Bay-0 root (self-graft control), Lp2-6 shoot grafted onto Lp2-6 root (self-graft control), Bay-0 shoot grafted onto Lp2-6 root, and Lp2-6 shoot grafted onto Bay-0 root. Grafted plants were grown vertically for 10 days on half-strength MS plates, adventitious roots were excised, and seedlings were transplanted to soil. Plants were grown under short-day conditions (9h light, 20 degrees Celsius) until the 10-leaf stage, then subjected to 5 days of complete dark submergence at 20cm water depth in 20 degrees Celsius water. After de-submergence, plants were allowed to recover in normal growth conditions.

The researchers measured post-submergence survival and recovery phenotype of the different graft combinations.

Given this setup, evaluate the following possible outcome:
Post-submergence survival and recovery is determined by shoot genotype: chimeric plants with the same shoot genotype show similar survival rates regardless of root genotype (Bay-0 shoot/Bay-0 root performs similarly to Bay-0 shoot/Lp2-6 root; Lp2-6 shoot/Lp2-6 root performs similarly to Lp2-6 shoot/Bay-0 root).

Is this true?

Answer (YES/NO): YES